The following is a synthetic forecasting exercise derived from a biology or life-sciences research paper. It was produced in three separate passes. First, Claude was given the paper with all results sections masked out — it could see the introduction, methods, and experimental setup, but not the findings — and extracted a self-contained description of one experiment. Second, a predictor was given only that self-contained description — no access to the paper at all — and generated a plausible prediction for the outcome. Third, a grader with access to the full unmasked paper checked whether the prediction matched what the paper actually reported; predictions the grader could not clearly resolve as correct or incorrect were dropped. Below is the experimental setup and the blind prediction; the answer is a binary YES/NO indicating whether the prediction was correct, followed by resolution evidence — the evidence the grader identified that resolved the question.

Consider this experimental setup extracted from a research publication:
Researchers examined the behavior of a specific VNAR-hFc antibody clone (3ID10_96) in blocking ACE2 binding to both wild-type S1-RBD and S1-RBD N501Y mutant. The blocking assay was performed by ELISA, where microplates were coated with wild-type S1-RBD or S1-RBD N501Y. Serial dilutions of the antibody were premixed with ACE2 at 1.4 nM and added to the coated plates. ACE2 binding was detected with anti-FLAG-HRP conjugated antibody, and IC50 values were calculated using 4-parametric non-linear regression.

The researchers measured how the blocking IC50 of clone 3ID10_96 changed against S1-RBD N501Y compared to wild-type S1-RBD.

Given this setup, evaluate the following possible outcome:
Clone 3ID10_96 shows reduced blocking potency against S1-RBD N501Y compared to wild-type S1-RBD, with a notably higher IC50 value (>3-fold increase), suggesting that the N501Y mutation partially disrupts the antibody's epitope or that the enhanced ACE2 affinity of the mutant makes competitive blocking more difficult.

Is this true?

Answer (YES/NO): NO